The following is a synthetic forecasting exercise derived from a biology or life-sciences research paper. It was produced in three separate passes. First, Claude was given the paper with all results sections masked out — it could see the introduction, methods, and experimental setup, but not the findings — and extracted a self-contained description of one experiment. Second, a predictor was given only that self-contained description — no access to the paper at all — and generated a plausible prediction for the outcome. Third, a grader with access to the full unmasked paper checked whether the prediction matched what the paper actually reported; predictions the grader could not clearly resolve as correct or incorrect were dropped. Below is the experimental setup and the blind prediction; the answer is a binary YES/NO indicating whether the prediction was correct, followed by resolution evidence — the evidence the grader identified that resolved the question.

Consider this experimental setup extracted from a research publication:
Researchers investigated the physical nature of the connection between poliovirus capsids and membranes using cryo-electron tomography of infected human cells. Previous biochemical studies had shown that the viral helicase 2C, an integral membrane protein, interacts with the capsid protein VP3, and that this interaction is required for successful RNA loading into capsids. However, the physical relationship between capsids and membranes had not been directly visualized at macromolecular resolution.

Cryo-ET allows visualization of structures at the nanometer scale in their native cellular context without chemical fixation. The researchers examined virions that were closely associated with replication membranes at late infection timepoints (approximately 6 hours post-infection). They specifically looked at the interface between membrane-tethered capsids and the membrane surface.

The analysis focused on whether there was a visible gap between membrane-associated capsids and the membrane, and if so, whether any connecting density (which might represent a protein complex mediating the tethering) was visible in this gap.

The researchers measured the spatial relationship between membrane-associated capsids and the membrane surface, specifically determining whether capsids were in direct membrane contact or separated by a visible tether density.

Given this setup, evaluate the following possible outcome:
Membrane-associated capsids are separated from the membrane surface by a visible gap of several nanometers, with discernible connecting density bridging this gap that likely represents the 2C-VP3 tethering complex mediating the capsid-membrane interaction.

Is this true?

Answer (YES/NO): YES